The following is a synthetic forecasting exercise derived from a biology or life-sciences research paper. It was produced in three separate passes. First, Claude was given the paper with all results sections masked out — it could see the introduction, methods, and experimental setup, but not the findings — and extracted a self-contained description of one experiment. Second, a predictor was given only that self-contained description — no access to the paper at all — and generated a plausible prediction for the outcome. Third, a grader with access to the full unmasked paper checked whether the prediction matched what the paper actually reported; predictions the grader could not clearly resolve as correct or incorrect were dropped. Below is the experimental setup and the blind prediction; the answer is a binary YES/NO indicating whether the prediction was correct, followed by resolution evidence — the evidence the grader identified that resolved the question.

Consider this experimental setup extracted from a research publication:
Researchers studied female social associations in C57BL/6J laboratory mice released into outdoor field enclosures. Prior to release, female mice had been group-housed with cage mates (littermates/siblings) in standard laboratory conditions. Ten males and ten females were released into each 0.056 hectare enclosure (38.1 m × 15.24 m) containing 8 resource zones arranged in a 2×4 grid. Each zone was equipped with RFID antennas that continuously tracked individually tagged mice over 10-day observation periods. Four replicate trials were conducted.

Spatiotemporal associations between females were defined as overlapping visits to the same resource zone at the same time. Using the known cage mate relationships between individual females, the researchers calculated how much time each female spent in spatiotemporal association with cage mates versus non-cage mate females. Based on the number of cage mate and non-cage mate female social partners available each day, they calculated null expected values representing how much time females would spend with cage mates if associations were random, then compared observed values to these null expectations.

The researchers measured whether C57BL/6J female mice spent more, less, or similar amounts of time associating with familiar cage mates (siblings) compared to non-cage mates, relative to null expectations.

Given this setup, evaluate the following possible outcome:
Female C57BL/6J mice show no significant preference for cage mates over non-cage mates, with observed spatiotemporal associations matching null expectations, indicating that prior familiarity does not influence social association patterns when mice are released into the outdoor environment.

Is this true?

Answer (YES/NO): YES